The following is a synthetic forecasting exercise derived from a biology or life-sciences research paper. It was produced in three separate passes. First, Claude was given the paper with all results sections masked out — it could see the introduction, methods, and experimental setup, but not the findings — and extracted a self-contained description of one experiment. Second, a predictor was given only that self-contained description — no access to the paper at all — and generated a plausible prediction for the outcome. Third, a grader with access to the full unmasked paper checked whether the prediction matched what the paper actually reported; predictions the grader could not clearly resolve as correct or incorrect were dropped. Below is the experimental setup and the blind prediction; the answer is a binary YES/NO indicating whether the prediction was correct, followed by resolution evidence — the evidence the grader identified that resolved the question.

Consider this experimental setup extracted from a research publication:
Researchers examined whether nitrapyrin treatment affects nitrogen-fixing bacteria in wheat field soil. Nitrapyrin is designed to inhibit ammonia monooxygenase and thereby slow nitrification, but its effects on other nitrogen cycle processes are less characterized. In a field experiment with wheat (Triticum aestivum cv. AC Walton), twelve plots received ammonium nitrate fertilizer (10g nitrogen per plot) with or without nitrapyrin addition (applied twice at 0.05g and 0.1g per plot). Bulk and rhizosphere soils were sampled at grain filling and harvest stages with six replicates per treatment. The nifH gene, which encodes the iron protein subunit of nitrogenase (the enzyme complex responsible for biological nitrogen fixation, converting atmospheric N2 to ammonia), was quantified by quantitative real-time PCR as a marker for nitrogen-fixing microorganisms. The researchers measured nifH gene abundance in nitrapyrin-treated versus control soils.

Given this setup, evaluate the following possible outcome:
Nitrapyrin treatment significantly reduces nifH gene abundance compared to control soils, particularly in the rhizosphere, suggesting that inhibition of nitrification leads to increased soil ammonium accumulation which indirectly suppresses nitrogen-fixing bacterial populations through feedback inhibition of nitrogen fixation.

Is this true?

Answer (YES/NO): NO